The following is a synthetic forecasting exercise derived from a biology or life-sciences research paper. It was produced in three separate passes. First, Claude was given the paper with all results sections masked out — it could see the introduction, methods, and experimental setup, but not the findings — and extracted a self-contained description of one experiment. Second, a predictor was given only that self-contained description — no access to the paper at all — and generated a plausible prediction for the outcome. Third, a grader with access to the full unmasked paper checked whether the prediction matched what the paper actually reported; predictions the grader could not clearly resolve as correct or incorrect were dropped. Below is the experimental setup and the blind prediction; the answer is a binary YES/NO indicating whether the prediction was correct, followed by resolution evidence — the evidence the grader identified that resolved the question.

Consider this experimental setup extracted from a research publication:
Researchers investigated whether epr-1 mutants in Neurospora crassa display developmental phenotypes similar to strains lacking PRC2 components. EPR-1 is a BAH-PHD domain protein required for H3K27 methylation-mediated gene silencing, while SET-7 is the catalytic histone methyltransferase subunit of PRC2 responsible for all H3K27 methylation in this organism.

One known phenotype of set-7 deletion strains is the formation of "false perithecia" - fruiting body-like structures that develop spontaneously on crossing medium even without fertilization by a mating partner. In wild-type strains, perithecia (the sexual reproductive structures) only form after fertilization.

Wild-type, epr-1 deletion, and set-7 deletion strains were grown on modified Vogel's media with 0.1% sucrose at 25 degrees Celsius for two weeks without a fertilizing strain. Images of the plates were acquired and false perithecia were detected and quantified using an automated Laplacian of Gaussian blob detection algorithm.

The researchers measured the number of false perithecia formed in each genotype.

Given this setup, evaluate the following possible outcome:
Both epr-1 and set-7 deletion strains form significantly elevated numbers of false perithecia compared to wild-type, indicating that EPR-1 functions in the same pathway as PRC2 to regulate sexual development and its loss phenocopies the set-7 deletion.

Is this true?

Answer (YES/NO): NO